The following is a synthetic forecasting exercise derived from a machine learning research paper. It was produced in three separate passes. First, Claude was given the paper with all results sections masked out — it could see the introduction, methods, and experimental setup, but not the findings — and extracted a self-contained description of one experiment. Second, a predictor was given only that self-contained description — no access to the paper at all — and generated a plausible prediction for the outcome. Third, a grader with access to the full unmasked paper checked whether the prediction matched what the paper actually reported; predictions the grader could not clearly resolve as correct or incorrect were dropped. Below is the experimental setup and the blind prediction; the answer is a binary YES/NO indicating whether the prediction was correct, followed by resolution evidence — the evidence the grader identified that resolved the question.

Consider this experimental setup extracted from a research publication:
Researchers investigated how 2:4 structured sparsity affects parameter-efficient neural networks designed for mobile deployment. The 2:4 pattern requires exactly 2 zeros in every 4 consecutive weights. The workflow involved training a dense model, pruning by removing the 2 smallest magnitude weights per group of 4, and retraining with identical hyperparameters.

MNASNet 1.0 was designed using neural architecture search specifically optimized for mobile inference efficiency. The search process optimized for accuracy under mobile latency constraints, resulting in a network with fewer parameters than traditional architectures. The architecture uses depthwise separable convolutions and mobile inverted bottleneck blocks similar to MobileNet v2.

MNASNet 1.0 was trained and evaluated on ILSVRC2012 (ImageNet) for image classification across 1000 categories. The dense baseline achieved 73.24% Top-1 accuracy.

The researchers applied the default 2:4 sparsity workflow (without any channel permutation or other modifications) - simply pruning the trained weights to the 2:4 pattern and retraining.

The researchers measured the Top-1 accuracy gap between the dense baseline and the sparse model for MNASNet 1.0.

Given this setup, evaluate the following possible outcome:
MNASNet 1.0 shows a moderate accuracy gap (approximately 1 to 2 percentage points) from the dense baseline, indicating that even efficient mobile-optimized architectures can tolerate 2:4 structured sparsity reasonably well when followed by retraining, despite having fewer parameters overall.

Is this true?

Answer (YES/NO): YES